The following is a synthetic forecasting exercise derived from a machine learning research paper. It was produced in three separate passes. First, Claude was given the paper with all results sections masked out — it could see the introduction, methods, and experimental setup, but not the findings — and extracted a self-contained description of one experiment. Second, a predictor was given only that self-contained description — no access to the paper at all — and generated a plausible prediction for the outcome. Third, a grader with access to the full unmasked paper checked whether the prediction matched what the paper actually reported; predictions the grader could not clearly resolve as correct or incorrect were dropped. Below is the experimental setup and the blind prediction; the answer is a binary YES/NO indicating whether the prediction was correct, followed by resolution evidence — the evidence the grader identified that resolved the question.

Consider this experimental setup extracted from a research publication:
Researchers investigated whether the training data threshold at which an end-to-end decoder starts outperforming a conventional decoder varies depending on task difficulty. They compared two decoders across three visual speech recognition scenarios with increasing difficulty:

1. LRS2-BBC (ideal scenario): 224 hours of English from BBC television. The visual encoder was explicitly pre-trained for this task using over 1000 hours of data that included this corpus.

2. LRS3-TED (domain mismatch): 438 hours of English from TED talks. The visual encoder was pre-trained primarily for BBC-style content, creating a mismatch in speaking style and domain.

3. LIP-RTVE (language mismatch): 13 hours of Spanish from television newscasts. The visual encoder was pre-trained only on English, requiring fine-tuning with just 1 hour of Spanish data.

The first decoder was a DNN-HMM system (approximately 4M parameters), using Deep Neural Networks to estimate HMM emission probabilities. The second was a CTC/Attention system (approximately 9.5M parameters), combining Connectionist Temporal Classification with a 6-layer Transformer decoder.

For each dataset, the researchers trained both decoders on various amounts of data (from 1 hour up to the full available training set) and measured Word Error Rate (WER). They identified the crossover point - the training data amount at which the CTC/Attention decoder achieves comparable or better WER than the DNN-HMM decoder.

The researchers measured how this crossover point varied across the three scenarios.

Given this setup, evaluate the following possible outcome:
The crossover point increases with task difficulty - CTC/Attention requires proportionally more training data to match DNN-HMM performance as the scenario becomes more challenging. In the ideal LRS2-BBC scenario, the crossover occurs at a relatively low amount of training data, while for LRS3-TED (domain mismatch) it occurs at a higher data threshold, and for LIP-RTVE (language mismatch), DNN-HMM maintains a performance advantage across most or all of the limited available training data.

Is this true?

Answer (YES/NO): YES